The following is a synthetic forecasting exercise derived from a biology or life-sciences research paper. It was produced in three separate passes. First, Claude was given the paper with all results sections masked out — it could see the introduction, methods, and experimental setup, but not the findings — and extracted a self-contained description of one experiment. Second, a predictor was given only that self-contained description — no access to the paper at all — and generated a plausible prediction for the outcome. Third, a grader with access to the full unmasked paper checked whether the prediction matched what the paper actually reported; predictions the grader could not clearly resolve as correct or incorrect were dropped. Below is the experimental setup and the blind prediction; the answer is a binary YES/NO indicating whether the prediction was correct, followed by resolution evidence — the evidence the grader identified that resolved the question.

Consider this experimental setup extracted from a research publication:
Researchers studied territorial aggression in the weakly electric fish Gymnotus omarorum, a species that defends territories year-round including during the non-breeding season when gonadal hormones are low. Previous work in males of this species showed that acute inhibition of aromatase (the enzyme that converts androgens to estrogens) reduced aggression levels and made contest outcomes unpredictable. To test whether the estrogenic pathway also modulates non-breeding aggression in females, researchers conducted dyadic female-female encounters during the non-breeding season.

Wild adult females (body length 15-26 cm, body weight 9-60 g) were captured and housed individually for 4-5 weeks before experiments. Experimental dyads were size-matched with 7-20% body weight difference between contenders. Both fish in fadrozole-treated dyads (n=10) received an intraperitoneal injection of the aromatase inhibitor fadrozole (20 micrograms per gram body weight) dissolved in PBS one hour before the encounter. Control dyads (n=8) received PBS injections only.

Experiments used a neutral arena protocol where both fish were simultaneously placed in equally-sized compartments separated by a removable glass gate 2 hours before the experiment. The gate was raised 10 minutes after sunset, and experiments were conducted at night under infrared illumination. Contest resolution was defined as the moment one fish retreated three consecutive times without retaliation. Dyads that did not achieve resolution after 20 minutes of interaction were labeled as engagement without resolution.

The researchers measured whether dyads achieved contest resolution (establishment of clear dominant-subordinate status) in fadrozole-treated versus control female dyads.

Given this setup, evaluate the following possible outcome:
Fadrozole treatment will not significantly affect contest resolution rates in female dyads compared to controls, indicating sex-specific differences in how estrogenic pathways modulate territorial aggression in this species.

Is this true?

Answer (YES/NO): NO